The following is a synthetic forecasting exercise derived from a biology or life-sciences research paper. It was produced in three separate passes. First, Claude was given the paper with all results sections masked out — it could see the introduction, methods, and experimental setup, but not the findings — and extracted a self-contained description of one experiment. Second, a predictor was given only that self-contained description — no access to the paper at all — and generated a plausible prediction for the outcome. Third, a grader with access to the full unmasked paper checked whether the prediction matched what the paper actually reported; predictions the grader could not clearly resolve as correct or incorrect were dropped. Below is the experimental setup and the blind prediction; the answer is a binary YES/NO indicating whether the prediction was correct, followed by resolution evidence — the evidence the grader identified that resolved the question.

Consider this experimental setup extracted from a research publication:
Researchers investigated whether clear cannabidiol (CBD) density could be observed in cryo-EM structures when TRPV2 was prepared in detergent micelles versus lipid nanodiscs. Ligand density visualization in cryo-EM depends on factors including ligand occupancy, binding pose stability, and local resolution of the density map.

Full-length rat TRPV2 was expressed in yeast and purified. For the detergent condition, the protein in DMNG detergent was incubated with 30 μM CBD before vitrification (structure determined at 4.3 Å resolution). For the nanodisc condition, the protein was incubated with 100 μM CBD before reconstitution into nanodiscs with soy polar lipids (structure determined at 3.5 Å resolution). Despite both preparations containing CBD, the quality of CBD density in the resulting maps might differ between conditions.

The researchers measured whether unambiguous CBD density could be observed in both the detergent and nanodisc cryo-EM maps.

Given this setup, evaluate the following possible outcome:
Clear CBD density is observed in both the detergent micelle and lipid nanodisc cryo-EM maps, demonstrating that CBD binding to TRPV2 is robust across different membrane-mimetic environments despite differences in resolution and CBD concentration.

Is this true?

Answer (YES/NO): NO